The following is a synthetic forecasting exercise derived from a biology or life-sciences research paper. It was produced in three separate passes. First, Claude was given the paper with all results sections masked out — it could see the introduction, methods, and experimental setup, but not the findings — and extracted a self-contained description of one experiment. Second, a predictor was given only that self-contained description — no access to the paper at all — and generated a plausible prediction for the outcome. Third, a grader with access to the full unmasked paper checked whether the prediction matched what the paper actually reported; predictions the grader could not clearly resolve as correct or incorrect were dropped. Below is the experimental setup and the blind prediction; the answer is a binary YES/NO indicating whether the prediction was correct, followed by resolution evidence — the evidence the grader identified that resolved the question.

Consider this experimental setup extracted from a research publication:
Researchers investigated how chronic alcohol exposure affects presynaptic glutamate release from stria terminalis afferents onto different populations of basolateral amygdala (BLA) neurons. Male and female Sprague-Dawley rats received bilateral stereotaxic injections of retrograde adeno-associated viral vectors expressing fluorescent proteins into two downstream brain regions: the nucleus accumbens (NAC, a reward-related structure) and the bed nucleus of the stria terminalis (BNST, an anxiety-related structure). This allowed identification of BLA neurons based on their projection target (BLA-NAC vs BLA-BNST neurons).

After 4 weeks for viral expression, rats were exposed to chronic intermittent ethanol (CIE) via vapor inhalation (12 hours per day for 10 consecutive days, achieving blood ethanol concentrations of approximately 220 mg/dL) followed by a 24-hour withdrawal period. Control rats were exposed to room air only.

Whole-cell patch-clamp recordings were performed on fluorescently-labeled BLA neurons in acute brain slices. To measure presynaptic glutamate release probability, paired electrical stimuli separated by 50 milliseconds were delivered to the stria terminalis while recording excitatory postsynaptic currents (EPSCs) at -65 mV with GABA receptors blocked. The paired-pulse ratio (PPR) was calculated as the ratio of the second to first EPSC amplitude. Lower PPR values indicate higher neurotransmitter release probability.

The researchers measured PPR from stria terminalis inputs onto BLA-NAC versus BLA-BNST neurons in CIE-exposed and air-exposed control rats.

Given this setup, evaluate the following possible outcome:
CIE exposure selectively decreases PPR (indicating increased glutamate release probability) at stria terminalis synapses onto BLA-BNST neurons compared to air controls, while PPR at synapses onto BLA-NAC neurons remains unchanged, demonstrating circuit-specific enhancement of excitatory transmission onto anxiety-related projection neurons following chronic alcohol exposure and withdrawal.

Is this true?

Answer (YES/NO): YES